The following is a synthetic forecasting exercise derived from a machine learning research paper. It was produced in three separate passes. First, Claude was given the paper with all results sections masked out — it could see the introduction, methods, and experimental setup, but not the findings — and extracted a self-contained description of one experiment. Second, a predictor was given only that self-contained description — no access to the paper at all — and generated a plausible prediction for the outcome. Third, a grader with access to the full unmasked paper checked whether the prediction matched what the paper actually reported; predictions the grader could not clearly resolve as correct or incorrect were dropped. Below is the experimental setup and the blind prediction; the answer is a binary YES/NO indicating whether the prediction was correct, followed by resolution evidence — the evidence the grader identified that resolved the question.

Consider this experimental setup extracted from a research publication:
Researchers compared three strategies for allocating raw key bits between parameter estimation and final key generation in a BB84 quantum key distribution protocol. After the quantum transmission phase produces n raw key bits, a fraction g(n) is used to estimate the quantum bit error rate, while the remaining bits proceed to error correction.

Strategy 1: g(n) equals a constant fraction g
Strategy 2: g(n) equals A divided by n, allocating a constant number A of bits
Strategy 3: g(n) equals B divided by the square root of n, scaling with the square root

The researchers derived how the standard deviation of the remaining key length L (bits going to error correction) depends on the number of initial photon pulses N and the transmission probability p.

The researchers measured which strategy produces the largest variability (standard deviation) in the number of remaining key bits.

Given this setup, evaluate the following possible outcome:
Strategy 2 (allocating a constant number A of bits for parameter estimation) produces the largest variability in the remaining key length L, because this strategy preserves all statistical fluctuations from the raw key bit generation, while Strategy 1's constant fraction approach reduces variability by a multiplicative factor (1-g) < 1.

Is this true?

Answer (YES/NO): YES